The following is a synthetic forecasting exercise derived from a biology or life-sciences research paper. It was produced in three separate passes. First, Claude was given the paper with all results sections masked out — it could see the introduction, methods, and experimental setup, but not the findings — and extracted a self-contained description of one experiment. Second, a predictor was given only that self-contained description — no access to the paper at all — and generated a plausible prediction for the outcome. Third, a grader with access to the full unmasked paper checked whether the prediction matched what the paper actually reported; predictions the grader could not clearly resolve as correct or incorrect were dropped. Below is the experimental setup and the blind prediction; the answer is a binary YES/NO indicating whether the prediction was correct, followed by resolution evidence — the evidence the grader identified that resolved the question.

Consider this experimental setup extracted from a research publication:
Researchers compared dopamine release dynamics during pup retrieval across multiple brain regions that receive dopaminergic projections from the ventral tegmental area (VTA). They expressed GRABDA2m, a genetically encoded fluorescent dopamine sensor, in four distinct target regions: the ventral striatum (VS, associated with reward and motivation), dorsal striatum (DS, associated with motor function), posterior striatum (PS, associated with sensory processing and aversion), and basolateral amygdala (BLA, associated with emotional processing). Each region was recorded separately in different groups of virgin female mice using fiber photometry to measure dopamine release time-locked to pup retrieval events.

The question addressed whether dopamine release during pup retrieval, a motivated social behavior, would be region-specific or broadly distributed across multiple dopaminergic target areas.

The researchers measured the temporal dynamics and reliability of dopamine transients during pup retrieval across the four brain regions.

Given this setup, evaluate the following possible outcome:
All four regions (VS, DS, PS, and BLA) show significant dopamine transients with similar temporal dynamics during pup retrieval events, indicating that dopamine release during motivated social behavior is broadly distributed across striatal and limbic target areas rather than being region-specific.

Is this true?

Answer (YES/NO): NO